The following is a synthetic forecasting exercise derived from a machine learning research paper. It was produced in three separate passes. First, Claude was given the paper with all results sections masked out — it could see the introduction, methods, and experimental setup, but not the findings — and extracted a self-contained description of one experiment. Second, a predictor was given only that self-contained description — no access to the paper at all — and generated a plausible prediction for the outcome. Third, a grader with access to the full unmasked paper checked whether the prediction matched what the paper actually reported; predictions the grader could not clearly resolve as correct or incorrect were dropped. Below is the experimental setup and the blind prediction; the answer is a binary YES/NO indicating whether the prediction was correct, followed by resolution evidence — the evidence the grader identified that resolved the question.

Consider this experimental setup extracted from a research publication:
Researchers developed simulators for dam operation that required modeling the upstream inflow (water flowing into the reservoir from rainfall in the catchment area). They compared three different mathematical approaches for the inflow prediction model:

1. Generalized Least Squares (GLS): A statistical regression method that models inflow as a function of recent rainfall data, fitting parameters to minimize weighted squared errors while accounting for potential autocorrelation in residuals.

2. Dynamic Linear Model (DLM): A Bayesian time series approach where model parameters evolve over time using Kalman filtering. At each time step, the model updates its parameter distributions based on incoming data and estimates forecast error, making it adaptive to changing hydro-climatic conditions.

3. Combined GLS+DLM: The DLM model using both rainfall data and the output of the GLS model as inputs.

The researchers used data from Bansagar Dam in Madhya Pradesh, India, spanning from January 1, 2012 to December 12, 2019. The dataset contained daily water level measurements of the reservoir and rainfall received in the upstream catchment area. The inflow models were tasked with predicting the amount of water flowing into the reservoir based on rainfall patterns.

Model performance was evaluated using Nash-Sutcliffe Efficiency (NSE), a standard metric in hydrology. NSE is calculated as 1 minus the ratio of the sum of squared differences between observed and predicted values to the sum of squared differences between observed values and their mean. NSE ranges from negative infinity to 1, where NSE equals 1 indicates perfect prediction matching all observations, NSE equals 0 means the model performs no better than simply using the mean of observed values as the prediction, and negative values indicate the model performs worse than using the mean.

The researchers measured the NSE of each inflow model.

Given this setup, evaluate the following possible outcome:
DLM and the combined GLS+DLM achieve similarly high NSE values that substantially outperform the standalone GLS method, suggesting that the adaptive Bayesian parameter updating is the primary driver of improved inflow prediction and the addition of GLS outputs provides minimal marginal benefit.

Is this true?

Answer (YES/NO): YES